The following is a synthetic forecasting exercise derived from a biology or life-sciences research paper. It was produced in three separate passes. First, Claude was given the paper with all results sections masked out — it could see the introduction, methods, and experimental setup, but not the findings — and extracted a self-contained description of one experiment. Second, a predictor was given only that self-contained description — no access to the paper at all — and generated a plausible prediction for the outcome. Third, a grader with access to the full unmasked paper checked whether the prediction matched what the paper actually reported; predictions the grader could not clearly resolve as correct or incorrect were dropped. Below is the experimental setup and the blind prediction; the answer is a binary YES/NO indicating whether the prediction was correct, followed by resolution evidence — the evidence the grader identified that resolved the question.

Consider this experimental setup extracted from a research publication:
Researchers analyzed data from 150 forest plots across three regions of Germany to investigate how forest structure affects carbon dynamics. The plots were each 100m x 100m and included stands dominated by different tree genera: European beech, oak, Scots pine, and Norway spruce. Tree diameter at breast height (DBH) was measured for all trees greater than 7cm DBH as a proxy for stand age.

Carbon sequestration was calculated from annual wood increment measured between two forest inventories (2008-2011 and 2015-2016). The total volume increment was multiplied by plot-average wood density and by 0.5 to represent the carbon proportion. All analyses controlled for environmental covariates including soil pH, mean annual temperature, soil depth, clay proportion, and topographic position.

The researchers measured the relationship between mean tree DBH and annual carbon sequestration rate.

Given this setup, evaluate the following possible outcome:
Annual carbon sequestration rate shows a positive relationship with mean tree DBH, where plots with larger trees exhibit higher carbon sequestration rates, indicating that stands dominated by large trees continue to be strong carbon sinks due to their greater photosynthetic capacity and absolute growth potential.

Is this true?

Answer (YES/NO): NO